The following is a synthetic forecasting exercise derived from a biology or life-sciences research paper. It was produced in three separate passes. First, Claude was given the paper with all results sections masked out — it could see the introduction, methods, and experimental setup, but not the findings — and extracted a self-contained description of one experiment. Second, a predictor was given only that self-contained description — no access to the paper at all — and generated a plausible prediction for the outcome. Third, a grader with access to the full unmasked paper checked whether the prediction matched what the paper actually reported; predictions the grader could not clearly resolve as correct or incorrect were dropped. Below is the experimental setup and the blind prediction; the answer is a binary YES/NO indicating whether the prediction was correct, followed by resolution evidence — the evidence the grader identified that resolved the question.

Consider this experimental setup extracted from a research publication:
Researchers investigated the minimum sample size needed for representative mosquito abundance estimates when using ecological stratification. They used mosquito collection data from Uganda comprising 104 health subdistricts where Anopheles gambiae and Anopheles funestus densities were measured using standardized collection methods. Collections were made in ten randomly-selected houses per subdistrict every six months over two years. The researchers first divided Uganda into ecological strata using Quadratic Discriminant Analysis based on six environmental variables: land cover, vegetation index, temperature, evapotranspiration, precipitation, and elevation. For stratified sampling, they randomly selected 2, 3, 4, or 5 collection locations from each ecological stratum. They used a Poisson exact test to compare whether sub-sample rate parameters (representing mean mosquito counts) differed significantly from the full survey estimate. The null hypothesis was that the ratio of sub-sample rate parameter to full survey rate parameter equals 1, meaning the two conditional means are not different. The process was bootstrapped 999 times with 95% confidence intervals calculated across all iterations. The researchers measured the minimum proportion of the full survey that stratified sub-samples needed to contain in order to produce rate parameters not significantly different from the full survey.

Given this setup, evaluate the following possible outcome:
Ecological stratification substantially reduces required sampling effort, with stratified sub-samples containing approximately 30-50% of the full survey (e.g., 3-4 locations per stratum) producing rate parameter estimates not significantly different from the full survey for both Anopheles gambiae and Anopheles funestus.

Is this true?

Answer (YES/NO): NO